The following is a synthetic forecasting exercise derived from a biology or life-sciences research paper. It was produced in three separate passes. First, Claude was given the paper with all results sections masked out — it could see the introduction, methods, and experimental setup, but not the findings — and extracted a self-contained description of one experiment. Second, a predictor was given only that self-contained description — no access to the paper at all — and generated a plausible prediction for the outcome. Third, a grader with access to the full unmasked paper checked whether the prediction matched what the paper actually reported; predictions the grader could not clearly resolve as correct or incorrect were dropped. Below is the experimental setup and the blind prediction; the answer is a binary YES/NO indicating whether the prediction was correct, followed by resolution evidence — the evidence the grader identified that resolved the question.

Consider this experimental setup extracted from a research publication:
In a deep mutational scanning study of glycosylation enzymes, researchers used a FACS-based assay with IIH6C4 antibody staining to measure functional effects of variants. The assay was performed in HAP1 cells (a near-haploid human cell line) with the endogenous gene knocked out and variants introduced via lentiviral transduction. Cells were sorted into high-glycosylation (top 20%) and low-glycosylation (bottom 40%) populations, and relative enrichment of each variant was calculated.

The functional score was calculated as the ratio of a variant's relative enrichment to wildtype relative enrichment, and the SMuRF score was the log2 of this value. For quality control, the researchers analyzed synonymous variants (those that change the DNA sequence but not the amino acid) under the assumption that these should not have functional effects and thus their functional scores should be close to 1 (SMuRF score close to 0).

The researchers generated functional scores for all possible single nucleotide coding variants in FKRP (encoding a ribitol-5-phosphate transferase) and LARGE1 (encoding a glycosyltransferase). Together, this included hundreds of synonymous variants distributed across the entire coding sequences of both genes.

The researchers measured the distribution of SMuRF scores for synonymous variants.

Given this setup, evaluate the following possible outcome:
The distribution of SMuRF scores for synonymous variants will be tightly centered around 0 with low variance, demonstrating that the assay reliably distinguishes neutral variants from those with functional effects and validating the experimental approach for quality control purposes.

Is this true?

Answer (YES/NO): YES